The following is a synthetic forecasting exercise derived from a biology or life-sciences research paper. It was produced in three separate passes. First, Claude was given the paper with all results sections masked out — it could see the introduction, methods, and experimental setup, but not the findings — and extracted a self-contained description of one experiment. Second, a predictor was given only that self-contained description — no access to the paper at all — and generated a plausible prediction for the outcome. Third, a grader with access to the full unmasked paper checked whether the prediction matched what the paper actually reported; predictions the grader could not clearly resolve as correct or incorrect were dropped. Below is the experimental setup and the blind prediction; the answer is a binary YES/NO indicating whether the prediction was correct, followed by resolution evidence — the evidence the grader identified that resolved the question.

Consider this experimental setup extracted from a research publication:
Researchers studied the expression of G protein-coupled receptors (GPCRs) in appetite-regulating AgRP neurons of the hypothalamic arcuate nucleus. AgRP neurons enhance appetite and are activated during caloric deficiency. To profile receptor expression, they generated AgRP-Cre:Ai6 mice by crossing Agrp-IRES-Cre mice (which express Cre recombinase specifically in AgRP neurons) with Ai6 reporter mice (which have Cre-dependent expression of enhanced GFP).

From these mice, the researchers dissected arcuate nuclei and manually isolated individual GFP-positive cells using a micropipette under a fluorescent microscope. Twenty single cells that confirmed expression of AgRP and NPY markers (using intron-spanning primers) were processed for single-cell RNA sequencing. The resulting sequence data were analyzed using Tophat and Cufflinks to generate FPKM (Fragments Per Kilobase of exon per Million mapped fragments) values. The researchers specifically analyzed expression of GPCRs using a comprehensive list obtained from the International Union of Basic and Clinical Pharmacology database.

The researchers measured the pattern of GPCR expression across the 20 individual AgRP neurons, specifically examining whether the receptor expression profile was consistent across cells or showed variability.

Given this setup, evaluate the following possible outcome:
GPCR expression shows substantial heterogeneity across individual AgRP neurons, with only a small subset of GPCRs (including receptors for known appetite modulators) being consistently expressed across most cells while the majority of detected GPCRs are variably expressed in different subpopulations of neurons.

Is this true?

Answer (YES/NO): YES